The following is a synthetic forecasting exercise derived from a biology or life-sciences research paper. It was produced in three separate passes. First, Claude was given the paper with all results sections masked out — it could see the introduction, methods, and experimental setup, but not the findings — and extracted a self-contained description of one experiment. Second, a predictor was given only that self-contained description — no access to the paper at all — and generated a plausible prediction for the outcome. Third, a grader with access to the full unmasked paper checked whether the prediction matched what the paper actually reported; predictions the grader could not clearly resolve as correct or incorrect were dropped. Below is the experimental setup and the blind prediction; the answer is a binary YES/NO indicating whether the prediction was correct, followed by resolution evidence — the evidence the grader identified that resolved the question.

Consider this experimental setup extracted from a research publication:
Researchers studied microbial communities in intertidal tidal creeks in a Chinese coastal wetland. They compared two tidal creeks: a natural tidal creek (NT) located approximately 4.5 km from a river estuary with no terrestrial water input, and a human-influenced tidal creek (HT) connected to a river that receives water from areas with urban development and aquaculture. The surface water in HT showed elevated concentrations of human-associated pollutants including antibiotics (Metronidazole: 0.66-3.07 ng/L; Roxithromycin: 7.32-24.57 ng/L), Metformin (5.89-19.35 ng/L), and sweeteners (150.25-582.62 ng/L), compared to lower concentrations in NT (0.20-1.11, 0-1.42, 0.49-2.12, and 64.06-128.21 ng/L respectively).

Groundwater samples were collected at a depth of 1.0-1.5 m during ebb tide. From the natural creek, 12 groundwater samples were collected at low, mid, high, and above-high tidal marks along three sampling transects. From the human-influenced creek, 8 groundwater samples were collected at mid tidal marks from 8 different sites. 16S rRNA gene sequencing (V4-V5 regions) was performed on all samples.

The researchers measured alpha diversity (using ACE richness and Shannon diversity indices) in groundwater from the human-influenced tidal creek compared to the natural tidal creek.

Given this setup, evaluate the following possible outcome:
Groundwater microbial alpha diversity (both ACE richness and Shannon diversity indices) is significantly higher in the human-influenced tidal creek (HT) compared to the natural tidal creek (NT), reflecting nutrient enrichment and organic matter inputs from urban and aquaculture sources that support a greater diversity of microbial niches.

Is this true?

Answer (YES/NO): YES